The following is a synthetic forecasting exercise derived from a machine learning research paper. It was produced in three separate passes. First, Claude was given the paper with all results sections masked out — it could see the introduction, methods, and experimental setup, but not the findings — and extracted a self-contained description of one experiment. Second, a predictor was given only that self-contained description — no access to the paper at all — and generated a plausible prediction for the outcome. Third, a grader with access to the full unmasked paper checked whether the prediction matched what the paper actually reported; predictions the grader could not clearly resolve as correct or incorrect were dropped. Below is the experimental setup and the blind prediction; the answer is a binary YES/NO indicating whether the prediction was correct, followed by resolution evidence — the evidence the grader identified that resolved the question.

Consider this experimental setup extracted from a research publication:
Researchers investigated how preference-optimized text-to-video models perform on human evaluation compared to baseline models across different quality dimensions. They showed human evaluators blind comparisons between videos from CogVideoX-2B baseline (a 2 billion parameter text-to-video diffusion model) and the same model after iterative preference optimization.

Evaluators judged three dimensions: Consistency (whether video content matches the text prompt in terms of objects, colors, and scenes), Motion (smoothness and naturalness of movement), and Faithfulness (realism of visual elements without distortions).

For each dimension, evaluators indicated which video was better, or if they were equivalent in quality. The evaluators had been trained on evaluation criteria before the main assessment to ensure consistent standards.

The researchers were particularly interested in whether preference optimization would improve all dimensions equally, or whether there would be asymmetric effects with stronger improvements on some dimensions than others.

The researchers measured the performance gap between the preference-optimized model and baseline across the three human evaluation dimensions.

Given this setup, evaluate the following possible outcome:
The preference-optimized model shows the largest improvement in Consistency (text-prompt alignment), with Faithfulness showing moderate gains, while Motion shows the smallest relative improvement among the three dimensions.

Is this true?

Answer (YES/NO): NO